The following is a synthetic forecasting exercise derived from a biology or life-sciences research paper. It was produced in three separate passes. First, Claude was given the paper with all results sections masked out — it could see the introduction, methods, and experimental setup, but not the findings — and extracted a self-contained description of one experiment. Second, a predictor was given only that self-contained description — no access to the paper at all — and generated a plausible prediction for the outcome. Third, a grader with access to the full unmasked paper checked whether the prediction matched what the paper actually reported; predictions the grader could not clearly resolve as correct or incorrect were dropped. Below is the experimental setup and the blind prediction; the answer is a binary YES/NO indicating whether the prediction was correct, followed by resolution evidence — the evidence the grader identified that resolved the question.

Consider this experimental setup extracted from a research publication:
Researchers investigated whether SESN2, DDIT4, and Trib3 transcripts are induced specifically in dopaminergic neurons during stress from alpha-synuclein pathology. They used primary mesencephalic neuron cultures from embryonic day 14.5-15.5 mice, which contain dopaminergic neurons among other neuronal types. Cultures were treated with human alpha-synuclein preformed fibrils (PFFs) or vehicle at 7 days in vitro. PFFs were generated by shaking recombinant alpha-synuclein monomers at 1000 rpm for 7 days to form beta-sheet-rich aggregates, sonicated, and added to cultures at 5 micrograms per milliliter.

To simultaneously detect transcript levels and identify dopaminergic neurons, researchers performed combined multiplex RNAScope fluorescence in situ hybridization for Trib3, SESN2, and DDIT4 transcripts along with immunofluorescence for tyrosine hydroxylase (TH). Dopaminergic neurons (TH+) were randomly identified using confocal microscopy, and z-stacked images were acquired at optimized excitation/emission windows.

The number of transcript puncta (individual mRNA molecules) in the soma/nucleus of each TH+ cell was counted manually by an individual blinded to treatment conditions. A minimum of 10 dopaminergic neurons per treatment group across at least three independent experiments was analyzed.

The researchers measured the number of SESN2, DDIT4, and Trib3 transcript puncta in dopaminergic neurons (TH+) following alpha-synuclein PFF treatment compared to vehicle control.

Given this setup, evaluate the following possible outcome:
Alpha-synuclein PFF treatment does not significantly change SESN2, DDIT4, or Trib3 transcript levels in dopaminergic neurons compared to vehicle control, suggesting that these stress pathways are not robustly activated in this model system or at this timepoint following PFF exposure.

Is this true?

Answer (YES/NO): NO